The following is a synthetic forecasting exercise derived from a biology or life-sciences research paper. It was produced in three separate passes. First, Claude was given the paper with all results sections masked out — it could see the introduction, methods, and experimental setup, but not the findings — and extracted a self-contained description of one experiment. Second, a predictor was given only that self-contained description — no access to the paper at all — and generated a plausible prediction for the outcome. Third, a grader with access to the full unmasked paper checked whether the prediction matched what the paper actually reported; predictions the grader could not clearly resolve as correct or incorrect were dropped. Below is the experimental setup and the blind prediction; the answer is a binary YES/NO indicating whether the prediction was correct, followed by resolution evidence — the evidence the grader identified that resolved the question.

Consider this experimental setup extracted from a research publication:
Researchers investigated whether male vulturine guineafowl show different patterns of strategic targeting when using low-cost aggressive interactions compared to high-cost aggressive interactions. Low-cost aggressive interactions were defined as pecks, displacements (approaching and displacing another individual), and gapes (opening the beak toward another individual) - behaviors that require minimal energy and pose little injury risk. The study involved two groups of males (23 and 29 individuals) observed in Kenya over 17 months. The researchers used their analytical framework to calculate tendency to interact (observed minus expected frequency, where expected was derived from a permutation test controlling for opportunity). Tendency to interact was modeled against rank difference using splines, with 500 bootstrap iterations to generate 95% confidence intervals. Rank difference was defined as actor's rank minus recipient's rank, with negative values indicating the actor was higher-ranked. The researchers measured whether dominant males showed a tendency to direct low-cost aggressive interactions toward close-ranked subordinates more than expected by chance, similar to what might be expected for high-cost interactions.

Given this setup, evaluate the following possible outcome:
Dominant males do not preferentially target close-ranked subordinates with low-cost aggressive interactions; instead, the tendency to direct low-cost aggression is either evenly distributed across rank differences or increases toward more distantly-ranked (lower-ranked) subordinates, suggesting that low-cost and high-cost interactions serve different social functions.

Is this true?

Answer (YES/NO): YES